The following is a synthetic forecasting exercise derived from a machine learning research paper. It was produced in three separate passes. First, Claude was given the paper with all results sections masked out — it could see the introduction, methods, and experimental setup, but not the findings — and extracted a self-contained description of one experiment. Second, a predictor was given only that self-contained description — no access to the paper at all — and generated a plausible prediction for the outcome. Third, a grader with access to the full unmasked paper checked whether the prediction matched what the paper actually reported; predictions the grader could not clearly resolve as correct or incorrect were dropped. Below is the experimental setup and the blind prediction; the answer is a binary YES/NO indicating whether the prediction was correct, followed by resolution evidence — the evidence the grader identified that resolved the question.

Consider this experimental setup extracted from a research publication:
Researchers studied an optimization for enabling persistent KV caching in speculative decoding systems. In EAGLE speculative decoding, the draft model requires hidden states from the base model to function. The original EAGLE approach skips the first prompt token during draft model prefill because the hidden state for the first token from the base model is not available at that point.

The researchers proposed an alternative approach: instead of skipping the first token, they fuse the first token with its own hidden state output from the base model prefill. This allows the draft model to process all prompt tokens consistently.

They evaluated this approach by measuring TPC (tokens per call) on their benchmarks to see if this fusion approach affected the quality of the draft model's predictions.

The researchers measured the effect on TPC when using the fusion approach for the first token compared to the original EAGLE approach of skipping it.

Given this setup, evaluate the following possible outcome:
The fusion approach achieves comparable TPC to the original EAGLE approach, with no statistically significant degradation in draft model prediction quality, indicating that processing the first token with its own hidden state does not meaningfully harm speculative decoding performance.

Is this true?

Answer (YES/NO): YES